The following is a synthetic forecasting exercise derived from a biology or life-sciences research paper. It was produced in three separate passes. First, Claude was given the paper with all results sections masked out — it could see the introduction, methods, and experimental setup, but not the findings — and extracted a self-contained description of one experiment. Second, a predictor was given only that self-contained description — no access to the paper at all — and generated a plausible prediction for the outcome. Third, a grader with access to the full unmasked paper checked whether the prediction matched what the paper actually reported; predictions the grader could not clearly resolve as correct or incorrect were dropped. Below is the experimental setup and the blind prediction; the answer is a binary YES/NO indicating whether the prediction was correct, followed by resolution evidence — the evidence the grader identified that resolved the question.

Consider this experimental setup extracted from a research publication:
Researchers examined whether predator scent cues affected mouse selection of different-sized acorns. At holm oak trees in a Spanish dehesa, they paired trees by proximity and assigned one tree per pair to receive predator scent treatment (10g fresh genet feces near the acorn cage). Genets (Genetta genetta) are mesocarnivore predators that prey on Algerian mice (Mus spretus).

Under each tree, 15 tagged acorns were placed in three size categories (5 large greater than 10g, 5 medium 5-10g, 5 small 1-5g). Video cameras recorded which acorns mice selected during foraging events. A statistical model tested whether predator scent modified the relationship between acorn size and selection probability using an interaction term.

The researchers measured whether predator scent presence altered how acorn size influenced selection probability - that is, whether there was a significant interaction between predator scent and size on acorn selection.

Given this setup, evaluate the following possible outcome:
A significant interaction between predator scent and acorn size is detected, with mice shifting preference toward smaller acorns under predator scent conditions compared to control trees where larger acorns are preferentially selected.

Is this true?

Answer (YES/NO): NO